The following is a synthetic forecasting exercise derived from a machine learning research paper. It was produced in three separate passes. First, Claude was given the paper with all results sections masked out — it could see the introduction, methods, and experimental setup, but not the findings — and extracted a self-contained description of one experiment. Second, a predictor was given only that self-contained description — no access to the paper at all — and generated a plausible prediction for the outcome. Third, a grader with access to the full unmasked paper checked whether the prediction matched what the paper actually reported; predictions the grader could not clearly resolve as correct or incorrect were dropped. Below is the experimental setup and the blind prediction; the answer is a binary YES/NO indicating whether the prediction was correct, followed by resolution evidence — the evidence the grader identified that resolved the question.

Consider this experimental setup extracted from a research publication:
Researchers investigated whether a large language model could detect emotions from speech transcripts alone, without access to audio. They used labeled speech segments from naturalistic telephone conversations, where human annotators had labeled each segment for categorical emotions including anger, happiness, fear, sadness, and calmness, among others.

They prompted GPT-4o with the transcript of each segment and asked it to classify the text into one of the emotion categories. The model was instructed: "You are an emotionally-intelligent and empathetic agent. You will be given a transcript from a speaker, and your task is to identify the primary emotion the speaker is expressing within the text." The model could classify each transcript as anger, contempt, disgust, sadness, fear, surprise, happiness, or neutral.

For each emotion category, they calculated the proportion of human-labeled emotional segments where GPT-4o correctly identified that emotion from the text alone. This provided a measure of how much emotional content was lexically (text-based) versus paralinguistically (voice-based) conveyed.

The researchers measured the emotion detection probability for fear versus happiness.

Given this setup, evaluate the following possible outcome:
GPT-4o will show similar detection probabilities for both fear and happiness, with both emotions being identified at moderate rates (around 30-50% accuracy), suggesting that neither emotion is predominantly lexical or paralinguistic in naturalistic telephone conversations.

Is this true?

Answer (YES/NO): NO